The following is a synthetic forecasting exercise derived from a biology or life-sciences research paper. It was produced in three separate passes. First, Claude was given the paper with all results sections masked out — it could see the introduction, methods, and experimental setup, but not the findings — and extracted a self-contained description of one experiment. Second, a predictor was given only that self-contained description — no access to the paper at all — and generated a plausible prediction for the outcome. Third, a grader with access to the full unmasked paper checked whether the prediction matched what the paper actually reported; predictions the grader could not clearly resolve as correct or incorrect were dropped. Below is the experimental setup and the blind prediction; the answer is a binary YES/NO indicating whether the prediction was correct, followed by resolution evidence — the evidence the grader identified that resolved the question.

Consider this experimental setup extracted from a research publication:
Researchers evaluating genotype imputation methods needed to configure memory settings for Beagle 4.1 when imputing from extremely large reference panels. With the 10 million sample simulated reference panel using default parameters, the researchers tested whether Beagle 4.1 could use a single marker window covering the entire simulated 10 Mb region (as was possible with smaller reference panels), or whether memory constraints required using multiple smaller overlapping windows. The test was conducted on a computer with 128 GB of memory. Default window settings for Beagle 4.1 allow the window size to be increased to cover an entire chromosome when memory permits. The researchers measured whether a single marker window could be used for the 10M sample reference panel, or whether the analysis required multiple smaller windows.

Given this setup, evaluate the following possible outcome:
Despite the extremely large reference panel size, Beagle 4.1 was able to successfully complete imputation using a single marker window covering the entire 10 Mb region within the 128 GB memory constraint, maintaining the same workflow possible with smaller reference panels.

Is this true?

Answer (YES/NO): NO